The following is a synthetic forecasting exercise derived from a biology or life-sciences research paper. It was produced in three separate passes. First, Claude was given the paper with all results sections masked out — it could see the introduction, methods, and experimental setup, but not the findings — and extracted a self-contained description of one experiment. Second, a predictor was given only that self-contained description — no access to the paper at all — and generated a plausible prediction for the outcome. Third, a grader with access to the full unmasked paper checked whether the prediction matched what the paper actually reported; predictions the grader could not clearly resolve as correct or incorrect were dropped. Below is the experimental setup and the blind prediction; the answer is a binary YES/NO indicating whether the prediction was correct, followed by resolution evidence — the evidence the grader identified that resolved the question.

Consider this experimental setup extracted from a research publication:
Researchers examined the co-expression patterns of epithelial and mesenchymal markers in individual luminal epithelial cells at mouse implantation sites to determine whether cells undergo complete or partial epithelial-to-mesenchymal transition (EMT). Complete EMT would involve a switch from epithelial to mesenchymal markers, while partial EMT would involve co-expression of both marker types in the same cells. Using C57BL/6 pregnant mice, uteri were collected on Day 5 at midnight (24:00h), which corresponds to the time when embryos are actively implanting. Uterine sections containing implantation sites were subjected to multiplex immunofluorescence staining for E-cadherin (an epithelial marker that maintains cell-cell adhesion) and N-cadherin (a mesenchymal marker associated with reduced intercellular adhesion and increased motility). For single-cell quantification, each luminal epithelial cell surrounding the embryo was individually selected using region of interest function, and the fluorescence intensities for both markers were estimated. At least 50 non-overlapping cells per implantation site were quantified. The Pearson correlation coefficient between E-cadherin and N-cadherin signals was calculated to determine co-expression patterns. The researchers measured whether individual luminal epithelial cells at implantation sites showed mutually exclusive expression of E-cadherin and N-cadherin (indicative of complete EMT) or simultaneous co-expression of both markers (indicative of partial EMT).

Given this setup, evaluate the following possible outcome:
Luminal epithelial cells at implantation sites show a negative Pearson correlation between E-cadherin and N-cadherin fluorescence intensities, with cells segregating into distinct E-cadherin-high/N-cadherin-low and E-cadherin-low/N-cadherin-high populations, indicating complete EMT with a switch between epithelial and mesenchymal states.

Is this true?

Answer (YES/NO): NO